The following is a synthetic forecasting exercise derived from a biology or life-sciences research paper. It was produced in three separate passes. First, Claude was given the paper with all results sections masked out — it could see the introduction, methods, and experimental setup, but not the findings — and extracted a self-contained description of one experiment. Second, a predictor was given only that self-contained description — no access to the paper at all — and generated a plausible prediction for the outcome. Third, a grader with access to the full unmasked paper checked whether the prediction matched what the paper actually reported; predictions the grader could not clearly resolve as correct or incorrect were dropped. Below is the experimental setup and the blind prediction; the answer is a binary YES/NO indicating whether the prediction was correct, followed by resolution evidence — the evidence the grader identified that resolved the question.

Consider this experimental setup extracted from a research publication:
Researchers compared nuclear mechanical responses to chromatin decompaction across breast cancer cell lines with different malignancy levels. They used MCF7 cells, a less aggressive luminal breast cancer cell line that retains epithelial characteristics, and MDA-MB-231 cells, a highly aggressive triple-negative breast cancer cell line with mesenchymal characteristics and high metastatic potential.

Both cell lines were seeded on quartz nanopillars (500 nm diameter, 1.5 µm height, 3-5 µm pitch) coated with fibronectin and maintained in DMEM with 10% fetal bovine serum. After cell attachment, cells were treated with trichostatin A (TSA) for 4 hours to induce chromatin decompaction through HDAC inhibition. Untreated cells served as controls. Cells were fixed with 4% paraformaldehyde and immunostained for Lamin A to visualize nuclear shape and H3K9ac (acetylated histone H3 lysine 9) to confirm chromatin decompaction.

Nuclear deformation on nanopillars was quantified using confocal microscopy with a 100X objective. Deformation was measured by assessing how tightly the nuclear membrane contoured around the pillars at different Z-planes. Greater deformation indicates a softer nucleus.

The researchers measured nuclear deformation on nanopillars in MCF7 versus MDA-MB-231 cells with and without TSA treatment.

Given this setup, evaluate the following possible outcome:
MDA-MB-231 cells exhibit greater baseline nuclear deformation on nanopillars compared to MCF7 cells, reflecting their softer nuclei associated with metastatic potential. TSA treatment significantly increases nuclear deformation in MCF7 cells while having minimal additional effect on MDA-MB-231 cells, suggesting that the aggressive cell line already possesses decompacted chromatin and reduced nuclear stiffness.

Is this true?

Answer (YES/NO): NO